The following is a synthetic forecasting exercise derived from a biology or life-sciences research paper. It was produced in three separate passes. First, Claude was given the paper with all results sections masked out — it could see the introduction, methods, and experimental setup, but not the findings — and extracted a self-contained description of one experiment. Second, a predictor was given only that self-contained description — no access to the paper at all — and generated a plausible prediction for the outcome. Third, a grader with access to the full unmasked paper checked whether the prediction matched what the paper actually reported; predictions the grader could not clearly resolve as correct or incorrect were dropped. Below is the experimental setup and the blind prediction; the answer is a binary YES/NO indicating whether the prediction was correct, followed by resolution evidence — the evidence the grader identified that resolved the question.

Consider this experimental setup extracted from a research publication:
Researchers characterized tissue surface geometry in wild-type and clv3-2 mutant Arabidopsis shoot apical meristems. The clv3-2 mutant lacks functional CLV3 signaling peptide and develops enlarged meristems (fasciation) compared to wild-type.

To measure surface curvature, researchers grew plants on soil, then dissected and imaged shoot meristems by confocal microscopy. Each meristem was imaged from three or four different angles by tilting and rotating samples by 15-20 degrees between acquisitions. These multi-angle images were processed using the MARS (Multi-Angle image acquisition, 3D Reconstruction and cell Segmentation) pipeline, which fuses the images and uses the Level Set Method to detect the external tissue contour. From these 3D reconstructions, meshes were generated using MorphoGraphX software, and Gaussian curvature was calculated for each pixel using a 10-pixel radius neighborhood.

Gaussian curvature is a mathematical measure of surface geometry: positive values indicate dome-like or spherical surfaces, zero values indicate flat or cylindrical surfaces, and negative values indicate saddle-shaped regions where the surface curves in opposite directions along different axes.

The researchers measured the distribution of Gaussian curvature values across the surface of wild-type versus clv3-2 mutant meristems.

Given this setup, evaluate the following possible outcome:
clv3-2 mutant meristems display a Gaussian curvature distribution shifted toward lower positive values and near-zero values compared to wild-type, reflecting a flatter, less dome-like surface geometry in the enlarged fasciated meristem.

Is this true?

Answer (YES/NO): NO